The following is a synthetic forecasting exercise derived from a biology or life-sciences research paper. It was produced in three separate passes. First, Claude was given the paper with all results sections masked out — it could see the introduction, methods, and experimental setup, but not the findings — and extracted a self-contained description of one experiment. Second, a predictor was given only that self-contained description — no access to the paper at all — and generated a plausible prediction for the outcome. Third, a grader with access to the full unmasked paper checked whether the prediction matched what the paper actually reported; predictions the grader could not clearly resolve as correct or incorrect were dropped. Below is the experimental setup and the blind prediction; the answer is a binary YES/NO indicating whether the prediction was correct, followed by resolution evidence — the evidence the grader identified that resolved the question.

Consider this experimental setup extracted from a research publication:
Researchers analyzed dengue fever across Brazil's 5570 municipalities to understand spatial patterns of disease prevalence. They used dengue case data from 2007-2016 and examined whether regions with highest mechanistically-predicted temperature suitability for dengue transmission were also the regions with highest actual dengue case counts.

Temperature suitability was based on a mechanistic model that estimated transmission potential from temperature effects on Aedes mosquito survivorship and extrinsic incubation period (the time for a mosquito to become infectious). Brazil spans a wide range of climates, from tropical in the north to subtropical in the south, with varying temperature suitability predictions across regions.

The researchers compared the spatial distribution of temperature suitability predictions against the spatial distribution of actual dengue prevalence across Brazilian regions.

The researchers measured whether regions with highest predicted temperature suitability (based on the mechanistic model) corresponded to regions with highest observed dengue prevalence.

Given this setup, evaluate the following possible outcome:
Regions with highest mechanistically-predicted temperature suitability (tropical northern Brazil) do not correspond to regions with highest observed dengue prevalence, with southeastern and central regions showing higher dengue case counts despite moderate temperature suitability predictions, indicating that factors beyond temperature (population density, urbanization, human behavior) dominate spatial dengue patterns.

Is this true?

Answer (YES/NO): YES